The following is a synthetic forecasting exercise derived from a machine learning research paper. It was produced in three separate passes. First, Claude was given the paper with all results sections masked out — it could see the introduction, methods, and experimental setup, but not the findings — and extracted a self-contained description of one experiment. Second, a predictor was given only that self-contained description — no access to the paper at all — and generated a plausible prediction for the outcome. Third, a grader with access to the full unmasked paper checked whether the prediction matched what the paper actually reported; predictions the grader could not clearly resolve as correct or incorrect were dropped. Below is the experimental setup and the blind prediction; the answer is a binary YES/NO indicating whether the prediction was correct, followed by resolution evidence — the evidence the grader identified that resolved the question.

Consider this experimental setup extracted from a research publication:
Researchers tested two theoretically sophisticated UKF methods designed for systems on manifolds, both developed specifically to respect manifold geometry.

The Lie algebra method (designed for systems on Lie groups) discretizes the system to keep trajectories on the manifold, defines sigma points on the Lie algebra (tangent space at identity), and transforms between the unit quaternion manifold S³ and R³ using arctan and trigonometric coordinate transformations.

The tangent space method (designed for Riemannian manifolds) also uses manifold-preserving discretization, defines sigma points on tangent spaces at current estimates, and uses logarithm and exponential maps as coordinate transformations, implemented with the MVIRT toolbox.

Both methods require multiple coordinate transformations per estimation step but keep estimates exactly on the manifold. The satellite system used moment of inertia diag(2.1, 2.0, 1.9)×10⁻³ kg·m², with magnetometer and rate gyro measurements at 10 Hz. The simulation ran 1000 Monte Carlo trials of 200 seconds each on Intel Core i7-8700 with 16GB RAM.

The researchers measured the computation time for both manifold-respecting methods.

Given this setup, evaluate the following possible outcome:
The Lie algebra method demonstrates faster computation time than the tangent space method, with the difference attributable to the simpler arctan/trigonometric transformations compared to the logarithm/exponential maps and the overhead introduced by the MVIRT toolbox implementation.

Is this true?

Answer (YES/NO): YES